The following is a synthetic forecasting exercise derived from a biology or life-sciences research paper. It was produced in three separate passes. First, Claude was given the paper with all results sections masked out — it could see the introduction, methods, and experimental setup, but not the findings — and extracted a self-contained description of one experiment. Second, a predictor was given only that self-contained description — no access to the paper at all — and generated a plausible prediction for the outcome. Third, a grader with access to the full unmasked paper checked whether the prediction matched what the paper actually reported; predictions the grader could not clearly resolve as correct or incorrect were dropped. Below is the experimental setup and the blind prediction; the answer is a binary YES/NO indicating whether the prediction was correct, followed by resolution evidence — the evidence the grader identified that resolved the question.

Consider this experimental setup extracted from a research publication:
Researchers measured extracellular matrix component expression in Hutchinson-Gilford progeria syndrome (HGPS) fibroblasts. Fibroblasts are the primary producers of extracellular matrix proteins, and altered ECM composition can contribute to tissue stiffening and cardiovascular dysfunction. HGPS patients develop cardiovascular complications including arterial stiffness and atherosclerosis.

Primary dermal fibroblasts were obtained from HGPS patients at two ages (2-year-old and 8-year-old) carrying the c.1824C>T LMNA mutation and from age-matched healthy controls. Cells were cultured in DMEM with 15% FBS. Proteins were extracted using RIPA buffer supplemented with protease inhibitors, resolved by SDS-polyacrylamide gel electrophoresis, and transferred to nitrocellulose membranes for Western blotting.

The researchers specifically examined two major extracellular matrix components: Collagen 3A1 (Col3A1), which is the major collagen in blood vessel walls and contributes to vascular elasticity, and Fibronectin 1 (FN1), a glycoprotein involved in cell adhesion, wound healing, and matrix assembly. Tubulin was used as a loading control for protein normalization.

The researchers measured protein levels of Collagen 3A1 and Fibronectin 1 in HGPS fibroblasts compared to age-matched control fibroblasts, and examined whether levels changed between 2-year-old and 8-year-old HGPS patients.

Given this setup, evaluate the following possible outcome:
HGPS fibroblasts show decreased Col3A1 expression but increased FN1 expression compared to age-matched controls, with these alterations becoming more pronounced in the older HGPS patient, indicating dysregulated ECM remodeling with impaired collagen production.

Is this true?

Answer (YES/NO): NO